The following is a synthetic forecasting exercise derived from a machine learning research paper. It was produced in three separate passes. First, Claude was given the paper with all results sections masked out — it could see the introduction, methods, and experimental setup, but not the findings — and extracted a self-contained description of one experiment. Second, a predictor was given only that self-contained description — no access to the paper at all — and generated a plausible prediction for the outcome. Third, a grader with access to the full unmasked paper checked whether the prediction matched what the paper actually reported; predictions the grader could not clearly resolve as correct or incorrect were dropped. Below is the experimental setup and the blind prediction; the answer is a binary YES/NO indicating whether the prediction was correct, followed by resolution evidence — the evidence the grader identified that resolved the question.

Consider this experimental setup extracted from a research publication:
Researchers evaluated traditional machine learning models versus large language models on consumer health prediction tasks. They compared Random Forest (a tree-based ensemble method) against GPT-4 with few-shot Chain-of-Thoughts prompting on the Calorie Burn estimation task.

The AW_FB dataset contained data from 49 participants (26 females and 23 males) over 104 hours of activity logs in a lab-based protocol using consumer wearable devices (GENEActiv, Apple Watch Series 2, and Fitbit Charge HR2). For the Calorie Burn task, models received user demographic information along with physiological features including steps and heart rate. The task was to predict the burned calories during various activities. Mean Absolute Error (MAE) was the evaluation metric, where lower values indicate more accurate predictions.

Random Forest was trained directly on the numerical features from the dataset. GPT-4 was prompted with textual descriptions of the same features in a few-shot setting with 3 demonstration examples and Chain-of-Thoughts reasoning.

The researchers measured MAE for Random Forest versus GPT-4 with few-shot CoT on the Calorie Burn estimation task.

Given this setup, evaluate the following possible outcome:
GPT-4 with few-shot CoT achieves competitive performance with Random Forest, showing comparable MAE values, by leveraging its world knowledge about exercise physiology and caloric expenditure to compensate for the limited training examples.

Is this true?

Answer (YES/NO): NO